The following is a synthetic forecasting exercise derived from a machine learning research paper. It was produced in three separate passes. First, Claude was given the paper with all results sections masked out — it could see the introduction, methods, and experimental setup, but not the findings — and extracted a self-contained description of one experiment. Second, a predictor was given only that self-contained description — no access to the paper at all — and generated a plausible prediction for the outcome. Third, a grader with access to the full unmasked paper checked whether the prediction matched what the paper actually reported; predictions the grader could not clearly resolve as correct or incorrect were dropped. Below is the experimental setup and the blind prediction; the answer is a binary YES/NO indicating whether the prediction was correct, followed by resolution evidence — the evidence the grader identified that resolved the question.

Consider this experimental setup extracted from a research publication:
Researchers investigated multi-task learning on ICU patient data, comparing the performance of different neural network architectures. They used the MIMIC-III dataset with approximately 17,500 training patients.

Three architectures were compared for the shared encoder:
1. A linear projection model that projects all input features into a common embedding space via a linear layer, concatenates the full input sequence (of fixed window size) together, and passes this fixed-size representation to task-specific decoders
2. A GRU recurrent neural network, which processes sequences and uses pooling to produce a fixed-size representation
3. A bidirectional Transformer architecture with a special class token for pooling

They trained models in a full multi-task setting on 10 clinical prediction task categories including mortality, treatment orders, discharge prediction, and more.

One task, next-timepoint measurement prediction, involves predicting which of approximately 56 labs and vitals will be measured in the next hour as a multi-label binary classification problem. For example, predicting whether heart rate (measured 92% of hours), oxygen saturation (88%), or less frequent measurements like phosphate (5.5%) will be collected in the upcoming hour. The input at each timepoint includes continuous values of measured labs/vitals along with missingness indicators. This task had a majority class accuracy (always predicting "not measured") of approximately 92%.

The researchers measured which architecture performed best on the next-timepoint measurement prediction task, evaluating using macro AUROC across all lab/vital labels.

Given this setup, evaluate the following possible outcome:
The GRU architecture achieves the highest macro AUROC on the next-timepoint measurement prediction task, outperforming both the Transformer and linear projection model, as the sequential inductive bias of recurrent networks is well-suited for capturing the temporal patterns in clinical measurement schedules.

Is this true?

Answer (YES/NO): NO